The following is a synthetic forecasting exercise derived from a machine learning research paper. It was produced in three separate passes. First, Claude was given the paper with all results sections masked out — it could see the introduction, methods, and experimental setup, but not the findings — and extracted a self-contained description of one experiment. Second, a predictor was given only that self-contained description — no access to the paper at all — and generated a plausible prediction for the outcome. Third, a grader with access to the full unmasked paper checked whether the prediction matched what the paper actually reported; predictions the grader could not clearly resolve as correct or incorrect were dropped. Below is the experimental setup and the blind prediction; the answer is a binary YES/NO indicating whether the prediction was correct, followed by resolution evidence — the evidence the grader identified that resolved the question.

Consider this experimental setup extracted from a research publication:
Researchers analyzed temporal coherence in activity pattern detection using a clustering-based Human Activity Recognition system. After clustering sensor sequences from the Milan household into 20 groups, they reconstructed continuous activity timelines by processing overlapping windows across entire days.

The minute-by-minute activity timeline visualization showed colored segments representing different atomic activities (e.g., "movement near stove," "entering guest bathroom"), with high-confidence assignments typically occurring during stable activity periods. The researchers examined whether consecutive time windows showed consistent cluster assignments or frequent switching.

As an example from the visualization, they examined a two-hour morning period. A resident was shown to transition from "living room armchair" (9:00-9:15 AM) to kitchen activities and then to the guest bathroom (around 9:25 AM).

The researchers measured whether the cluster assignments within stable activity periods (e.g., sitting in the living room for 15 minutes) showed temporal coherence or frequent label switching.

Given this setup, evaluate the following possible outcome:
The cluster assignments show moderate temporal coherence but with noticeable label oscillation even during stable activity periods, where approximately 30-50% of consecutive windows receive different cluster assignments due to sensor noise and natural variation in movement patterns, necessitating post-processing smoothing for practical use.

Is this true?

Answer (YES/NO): NO